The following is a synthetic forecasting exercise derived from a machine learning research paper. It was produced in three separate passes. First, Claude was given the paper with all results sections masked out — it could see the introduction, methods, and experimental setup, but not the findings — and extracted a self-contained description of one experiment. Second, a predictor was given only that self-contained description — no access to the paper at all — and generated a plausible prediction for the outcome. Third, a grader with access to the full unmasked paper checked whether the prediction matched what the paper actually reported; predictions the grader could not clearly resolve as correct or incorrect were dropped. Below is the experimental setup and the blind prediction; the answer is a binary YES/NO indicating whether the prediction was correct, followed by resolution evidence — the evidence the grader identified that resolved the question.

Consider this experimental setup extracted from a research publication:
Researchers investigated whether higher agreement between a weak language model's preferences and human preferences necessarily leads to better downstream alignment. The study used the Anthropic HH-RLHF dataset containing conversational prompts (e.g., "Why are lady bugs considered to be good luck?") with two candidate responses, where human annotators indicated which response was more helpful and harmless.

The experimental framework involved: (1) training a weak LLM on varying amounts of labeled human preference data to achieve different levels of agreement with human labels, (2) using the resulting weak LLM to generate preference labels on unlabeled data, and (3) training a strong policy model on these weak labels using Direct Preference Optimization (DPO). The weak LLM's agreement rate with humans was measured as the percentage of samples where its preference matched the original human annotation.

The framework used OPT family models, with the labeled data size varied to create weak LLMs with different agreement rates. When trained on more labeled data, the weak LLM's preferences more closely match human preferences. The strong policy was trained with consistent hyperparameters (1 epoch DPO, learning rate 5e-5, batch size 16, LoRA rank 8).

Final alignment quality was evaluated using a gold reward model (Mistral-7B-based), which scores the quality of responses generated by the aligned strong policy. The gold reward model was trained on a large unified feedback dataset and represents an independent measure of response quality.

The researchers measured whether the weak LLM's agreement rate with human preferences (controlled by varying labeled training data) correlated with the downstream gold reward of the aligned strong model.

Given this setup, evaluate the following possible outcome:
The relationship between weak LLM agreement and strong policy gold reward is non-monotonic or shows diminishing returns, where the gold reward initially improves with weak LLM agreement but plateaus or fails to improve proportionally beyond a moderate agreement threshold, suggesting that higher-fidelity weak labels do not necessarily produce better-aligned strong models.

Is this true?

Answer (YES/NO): YES